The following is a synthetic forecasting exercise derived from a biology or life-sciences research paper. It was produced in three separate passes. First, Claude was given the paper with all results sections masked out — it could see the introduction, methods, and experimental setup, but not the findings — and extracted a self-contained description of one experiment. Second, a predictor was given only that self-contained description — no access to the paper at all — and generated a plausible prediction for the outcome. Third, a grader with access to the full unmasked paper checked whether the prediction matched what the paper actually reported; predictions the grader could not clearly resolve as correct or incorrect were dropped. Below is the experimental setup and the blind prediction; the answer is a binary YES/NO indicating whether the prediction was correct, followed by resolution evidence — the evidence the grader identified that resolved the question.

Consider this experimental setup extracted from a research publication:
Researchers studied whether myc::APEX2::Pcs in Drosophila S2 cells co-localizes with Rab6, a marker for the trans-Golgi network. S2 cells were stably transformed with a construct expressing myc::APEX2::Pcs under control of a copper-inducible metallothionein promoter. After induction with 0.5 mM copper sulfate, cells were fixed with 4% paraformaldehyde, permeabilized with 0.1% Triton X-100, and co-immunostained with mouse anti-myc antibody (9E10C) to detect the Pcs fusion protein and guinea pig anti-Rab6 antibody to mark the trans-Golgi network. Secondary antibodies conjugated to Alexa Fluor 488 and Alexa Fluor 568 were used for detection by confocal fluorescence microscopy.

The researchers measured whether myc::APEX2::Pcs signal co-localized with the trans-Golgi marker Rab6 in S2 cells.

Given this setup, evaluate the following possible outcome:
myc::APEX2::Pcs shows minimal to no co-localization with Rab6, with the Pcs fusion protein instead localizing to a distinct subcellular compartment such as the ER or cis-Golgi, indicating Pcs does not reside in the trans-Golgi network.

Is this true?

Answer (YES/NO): NO